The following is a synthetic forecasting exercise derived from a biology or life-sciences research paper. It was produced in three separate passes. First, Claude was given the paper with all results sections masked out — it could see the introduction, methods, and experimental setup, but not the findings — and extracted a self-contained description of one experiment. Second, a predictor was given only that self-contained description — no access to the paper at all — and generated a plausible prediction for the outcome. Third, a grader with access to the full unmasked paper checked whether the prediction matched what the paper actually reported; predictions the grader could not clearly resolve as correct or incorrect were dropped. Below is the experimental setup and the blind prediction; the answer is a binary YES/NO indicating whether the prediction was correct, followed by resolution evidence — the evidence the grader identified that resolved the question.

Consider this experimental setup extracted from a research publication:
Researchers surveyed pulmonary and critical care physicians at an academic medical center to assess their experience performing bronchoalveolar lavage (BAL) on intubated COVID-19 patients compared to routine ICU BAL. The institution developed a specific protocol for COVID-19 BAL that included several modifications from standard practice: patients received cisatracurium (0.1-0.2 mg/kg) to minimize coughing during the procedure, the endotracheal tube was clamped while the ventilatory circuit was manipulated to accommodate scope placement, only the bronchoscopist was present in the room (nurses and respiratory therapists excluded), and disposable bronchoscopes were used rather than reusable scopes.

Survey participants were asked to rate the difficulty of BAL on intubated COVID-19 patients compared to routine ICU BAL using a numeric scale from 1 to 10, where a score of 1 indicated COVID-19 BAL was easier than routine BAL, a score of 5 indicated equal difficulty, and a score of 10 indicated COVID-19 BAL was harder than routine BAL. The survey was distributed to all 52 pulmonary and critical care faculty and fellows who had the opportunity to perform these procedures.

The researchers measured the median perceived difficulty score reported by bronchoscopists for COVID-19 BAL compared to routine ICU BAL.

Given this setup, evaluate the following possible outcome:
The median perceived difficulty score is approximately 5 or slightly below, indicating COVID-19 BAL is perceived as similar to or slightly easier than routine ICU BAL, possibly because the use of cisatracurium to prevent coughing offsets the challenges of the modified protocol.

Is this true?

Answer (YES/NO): NO